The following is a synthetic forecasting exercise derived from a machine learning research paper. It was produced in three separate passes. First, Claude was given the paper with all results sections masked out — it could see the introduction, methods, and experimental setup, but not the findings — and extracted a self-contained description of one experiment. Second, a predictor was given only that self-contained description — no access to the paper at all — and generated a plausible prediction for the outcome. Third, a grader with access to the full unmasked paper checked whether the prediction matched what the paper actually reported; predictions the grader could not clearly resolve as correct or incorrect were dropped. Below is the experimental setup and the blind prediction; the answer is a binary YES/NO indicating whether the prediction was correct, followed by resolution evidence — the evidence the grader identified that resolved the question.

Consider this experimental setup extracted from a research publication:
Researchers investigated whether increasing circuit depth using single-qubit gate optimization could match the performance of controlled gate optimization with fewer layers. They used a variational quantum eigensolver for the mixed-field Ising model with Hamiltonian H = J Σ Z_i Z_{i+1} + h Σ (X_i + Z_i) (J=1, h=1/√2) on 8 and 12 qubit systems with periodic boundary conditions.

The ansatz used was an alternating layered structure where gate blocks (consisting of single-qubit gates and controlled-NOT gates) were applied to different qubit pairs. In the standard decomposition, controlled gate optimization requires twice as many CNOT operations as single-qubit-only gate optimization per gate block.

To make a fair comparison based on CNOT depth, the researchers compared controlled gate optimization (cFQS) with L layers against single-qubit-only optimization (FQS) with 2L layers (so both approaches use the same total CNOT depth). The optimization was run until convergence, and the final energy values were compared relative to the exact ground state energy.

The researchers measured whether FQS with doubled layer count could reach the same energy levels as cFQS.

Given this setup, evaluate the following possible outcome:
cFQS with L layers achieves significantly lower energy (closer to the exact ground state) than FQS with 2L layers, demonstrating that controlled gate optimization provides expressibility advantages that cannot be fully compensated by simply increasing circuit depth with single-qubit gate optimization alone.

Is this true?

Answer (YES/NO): YES